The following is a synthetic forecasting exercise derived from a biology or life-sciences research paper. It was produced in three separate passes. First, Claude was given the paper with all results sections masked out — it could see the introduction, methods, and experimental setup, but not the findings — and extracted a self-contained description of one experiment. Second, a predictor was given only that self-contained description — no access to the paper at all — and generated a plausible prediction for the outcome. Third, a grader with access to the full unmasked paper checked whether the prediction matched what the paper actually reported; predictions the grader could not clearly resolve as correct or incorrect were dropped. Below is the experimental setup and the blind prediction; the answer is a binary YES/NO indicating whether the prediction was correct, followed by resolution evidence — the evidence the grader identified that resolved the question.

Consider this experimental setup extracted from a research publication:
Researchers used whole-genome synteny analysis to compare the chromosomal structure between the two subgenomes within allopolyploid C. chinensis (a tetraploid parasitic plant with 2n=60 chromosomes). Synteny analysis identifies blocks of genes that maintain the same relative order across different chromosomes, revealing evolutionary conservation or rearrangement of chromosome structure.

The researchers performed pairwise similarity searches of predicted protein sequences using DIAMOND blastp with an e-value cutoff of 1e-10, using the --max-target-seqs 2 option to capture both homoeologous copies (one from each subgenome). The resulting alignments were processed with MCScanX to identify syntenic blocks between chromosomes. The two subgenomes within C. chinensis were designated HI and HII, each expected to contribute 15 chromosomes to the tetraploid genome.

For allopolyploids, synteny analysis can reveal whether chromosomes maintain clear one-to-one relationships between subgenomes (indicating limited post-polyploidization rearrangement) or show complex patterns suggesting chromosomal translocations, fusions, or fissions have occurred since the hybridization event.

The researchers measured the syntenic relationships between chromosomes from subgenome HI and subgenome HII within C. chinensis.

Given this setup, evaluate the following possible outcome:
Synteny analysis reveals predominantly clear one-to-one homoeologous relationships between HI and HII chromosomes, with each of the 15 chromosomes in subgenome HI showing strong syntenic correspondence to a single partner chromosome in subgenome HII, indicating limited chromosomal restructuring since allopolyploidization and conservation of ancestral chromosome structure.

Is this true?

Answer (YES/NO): YES